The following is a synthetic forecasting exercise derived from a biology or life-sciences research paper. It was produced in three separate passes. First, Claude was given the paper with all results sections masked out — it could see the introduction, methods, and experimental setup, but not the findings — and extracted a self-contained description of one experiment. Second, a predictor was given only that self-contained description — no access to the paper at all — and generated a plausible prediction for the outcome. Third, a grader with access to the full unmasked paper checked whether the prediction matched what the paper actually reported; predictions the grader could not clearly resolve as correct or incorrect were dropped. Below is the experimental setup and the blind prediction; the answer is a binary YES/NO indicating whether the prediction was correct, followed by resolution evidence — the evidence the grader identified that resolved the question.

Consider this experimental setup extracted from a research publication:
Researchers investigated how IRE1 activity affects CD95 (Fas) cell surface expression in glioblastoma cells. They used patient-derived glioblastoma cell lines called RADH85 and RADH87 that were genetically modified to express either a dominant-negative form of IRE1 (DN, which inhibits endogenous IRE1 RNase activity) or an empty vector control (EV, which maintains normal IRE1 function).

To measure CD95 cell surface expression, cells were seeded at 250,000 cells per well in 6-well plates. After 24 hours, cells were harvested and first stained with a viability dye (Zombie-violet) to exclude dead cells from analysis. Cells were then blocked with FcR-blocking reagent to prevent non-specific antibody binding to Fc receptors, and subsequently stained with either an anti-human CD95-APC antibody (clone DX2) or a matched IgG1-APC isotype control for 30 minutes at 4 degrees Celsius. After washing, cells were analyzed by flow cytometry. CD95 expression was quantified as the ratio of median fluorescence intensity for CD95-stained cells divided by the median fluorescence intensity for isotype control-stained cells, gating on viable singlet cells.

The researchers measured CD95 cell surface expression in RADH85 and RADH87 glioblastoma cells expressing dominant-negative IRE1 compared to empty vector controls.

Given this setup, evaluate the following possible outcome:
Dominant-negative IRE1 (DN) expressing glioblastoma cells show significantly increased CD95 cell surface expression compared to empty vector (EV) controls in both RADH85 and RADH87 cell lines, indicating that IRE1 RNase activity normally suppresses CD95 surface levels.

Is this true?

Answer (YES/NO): YES